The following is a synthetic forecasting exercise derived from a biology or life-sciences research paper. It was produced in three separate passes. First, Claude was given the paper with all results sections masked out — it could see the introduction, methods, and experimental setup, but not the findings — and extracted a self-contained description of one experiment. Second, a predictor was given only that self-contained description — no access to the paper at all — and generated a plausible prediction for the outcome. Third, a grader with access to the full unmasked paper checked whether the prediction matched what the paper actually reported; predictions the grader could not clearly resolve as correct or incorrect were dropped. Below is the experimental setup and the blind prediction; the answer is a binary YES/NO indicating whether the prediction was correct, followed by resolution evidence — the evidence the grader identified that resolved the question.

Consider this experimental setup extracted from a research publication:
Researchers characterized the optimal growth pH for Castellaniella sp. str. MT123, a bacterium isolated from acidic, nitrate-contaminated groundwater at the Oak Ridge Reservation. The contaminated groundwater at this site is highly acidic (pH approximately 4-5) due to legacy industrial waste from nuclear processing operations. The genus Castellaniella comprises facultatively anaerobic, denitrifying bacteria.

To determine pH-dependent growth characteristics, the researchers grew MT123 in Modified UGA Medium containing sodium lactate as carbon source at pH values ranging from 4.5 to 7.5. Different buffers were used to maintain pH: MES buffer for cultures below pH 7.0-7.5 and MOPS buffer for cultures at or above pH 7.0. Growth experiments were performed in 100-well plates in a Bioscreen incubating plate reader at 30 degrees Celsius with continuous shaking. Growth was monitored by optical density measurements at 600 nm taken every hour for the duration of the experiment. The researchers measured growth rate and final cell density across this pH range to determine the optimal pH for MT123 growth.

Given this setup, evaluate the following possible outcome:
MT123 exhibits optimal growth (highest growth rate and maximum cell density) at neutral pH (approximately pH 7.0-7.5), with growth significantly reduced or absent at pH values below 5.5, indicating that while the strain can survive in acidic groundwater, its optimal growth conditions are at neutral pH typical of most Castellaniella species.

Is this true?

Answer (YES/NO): NO